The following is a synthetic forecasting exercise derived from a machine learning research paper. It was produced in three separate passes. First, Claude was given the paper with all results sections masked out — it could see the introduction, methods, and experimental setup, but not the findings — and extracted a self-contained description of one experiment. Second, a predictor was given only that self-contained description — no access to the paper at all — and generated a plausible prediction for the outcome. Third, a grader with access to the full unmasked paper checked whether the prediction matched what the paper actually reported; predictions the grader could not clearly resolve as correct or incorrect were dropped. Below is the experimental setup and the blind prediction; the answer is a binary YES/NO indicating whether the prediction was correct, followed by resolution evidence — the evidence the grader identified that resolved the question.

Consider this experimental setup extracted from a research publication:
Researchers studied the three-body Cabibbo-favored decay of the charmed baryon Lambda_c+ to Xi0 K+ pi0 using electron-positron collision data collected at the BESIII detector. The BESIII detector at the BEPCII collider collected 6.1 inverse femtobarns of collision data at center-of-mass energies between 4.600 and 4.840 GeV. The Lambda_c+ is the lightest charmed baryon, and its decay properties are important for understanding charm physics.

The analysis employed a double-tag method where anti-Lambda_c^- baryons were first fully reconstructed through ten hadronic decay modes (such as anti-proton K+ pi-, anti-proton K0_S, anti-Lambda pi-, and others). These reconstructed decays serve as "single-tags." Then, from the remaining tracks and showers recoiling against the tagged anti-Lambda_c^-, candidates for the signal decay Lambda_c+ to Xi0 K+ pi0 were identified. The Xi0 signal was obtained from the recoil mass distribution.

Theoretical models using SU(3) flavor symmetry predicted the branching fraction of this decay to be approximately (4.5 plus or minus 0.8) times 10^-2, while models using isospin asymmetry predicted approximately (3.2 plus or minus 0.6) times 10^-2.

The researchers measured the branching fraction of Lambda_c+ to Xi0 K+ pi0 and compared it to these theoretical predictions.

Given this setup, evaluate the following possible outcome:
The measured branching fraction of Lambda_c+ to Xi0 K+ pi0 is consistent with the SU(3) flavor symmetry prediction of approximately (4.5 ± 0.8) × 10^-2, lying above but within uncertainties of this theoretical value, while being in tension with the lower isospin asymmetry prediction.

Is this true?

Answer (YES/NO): NO